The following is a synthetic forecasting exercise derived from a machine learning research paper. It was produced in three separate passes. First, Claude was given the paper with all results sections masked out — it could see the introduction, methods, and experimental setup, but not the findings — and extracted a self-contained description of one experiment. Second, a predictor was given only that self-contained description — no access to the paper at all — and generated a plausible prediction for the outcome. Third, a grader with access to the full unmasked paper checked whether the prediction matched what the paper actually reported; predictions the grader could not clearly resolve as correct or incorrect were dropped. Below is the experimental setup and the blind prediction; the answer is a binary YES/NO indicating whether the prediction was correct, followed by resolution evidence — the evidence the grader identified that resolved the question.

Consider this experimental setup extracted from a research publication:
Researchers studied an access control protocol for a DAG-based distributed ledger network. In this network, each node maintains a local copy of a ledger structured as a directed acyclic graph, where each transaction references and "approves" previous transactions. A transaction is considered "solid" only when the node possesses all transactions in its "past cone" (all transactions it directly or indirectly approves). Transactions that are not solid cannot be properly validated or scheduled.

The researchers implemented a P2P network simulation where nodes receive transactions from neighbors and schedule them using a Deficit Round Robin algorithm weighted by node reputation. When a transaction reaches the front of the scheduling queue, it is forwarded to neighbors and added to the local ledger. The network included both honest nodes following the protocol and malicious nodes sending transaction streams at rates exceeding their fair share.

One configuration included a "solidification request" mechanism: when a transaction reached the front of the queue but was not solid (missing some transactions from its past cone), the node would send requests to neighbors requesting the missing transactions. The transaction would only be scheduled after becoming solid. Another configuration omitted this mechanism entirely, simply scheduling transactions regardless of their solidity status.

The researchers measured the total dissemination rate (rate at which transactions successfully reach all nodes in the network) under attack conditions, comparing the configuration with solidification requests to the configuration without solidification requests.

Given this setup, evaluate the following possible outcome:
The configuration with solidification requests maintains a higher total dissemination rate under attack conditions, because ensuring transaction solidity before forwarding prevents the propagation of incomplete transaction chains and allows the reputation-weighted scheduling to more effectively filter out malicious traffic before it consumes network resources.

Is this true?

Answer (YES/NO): YES